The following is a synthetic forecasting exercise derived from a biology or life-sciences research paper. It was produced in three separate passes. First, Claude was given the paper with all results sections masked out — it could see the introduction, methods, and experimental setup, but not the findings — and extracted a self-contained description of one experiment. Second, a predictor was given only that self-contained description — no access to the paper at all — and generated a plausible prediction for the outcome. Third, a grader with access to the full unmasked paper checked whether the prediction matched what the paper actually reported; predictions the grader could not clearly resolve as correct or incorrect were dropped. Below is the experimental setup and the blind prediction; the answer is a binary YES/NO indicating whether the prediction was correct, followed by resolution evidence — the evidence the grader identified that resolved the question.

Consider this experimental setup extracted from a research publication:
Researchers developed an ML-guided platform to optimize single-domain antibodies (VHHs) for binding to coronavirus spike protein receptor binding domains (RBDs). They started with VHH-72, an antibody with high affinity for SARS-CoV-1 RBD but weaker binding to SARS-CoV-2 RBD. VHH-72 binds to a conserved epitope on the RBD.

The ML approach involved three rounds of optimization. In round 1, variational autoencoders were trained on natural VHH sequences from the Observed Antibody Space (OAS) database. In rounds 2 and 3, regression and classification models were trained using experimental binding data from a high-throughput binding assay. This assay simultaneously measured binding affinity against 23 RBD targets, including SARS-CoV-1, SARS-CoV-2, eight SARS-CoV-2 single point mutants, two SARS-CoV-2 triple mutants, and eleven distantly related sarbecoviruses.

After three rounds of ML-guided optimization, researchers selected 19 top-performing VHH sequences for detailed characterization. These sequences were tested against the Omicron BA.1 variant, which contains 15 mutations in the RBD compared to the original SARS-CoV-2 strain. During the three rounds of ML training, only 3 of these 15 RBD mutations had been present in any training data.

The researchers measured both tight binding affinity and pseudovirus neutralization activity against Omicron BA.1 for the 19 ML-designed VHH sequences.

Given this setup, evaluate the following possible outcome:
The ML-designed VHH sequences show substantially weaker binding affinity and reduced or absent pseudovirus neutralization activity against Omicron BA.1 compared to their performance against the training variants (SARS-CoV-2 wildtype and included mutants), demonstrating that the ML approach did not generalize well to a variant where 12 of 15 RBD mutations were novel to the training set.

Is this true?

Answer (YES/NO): NO